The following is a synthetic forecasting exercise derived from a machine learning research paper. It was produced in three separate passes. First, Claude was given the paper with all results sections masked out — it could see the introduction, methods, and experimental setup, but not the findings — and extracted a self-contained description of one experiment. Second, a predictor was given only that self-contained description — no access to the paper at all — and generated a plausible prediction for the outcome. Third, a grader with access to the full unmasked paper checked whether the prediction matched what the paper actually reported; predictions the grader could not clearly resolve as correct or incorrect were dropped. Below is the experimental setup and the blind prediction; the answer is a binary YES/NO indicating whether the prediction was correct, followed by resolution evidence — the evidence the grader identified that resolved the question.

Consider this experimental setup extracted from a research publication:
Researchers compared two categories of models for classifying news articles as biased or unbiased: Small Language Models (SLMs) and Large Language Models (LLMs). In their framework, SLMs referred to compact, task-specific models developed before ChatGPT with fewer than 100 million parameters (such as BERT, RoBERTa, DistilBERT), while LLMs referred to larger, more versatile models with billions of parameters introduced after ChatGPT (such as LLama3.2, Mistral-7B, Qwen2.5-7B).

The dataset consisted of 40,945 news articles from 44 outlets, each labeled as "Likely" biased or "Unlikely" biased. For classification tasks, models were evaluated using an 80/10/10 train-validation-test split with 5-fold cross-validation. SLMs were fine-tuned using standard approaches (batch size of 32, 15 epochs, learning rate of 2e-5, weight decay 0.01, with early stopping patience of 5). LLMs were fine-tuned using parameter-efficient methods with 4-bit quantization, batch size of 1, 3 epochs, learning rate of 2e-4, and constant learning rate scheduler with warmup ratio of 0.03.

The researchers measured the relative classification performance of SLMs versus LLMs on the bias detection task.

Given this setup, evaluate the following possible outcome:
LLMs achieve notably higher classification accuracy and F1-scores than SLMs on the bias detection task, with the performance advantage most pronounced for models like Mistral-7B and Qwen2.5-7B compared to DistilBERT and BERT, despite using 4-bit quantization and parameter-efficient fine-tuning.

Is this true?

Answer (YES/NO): NO